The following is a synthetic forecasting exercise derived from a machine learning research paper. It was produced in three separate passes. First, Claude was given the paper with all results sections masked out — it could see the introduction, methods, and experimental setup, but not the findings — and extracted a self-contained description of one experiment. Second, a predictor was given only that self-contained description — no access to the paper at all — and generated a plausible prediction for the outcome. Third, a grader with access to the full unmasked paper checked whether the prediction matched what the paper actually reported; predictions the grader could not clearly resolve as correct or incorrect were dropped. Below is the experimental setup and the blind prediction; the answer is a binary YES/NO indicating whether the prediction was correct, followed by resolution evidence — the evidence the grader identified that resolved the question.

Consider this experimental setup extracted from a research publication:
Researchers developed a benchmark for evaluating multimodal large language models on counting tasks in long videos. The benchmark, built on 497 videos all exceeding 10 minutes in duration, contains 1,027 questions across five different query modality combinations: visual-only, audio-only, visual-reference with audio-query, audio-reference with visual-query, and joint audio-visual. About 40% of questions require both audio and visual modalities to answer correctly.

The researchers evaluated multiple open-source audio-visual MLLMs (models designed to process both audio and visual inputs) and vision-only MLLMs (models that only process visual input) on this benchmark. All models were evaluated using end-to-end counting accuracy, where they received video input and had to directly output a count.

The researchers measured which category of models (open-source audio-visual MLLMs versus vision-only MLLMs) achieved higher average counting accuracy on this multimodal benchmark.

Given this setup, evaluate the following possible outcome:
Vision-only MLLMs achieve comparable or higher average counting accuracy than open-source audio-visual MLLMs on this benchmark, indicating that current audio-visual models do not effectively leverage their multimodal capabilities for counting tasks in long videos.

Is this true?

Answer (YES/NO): YES